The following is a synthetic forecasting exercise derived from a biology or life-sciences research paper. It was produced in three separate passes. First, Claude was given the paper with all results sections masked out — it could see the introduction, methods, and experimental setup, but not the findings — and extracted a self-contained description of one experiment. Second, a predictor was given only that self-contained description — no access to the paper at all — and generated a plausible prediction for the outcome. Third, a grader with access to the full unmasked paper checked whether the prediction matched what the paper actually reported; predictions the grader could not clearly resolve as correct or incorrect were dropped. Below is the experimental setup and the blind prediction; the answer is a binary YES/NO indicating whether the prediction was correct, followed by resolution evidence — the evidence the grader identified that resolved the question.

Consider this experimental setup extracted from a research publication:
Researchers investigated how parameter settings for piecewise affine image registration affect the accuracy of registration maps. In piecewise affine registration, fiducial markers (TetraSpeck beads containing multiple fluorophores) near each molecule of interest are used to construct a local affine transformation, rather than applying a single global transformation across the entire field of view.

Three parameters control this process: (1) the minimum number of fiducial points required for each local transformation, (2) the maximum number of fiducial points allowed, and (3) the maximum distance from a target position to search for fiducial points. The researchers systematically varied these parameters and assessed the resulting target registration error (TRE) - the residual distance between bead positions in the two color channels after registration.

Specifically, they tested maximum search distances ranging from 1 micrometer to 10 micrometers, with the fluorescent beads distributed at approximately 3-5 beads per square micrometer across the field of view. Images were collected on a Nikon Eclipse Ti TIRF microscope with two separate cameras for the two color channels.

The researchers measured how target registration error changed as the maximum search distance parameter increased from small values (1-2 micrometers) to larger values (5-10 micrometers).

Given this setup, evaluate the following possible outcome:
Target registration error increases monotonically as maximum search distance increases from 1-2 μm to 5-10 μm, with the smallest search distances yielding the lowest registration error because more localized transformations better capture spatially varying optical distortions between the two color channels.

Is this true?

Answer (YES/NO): NO